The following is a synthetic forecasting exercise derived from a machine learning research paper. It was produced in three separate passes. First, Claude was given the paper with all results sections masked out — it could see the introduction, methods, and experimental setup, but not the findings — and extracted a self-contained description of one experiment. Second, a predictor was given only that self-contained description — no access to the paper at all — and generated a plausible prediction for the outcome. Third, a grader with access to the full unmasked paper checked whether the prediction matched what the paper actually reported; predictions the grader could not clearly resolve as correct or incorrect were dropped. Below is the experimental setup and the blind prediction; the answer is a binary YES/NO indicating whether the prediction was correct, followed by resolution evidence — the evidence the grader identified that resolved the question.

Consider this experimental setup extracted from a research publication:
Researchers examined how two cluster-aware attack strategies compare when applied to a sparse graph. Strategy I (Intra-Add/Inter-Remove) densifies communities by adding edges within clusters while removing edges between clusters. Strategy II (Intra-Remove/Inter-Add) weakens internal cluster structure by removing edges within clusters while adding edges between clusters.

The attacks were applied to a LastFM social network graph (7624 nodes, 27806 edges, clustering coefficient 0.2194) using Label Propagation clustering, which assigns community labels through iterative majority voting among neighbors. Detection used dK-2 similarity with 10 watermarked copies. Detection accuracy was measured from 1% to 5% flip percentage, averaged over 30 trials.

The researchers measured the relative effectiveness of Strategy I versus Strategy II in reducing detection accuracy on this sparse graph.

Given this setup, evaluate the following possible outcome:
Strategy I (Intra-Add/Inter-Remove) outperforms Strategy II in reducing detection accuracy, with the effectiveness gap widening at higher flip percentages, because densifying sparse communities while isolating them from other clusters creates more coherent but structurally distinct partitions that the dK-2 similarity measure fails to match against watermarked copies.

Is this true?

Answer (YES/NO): NO